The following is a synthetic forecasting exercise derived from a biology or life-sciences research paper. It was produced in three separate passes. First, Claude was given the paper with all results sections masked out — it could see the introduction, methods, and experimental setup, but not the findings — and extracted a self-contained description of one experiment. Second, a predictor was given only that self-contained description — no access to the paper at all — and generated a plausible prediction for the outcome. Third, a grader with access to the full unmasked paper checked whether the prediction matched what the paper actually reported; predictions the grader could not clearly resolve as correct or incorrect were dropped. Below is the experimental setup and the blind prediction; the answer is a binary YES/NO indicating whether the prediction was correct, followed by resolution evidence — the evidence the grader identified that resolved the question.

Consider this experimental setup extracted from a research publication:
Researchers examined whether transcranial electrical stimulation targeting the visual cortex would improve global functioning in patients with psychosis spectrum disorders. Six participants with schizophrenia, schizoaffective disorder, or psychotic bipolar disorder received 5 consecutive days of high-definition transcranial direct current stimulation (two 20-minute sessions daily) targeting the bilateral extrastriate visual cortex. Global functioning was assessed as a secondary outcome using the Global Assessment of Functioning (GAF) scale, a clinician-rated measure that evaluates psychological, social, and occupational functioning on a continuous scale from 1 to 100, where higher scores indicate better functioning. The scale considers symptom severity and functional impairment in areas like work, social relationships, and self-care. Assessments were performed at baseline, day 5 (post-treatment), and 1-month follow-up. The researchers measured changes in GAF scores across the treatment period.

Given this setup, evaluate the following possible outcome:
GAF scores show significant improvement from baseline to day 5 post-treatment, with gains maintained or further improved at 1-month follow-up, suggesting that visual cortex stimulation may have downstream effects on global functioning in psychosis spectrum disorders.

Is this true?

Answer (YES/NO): NO